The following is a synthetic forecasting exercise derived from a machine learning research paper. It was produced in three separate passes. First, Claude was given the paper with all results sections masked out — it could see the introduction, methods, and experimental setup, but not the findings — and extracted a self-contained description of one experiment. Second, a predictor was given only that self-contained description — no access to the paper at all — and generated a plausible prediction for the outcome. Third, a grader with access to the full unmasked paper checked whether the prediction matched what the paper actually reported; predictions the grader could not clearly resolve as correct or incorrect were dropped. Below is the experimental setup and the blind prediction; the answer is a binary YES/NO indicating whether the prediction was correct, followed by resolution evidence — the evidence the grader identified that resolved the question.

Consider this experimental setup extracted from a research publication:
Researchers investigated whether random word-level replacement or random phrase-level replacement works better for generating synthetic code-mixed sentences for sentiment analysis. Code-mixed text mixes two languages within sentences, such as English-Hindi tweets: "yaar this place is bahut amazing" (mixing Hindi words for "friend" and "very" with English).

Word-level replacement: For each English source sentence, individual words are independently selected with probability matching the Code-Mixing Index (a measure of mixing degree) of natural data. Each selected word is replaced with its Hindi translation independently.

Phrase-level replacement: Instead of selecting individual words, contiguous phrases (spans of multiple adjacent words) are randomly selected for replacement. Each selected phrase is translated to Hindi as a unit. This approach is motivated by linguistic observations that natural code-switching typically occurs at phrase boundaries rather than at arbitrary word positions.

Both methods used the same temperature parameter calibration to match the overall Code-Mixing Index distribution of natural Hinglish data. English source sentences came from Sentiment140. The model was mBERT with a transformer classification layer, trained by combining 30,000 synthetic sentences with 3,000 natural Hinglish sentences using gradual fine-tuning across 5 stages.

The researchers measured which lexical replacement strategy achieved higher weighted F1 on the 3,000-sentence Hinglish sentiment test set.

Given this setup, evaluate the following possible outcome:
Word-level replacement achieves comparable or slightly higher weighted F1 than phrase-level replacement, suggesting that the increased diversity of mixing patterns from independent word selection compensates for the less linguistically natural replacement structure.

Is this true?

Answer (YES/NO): NO